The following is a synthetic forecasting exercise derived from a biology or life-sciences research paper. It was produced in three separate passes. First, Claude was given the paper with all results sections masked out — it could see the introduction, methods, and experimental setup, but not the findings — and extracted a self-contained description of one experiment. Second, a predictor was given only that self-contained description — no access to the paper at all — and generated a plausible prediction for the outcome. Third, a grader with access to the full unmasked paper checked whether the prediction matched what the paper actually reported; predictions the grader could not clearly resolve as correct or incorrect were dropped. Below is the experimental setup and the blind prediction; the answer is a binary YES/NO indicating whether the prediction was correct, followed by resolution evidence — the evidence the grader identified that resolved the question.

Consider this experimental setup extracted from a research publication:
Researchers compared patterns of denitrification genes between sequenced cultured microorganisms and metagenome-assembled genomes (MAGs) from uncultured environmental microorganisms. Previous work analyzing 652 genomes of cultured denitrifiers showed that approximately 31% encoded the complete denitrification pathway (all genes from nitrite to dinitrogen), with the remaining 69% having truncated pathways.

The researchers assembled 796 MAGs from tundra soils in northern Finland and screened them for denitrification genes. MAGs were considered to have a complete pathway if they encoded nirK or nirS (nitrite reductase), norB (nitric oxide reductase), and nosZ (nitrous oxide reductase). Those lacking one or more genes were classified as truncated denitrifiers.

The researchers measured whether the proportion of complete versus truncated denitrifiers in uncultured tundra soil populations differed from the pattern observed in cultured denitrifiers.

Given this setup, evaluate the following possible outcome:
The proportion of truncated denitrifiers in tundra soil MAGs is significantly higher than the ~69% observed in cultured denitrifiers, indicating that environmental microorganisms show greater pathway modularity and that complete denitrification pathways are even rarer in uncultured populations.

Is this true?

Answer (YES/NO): YES